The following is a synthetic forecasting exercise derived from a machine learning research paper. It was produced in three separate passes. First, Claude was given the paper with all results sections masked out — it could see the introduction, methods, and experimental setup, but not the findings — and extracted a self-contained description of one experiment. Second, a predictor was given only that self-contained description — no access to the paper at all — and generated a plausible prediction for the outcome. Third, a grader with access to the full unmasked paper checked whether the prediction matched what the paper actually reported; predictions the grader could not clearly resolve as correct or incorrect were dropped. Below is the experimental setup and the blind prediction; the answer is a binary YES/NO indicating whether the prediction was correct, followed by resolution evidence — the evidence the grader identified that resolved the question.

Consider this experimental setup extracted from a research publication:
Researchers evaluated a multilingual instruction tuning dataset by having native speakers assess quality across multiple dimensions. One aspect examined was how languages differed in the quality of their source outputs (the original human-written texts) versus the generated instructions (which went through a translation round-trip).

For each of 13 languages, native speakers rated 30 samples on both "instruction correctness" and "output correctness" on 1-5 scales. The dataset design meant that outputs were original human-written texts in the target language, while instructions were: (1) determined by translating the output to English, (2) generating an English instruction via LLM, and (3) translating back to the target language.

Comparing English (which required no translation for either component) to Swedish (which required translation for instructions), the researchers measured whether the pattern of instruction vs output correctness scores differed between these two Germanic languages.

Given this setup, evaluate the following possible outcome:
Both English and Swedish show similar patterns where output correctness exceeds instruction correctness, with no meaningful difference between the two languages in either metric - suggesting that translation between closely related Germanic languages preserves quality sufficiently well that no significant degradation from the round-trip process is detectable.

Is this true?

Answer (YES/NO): NO